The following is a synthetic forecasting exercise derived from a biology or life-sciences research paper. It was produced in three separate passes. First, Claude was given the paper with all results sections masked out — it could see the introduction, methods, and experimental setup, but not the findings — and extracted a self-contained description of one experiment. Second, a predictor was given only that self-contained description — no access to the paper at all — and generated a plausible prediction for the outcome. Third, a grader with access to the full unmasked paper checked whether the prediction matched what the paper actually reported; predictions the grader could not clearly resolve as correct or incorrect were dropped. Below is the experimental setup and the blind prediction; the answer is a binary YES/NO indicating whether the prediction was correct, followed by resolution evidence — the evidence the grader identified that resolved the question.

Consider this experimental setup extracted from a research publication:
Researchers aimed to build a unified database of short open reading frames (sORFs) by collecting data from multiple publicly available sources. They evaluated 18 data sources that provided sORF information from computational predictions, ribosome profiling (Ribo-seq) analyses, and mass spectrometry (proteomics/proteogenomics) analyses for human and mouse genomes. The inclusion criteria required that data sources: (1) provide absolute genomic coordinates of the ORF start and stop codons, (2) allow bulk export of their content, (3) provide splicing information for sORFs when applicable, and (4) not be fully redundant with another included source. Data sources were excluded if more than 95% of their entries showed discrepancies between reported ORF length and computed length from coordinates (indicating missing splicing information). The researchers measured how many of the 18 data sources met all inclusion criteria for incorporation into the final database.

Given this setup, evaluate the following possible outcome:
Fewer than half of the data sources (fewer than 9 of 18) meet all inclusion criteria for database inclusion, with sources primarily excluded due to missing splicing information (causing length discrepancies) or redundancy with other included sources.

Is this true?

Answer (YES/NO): NO